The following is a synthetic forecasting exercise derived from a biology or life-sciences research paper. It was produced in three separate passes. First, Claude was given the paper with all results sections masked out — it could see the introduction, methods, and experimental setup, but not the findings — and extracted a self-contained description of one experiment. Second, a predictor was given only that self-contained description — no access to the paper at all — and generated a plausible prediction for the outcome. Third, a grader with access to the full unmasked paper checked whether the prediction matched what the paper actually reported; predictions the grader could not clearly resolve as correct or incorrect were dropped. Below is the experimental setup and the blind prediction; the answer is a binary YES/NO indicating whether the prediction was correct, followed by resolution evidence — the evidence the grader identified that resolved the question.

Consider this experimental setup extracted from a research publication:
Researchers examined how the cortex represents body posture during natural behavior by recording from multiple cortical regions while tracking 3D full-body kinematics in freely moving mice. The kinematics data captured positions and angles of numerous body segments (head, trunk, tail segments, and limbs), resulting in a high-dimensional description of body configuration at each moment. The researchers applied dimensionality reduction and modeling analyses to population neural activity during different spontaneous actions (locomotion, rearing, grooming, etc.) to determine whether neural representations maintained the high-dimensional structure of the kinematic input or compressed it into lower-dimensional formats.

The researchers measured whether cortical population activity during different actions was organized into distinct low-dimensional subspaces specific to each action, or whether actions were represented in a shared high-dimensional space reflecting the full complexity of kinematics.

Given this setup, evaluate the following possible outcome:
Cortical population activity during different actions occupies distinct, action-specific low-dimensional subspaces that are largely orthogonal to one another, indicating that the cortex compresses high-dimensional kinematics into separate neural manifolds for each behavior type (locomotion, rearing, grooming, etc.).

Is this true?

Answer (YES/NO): YES